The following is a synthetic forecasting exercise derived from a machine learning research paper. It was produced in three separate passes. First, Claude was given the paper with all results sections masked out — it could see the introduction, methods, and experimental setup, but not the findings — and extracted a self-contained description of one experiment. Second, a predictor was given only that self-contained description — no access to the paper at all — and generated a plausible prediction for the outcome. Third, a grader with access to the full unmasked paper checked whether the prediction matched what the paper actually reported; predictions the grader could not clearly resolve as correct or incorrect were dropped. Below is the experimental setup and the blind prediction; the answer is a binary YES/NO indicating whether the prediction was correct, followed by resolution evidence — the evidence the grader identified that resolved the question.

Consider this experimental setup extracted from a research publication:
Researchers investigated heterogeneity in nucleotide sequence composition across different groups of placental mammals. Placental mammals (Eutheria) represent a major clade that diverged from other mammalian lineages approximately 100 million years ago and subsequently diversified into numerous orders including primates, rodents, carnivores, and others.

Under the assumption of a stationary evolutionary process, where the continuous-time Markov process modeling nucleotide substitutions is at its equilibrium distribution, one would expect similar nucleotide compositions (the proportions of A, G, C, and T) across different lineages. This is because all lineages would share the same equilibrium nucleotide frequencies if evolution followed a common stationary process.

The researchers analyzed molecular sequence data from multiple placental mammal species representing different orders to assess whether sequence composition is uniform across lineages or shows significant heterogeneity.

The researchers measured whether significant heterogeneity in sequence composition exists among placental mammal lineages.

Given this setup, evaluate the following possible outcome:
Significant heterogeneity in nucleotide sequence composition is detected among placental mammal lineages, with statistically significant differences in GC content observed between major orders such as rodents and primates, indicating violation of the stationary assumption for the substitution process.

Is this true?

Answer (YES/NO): NO